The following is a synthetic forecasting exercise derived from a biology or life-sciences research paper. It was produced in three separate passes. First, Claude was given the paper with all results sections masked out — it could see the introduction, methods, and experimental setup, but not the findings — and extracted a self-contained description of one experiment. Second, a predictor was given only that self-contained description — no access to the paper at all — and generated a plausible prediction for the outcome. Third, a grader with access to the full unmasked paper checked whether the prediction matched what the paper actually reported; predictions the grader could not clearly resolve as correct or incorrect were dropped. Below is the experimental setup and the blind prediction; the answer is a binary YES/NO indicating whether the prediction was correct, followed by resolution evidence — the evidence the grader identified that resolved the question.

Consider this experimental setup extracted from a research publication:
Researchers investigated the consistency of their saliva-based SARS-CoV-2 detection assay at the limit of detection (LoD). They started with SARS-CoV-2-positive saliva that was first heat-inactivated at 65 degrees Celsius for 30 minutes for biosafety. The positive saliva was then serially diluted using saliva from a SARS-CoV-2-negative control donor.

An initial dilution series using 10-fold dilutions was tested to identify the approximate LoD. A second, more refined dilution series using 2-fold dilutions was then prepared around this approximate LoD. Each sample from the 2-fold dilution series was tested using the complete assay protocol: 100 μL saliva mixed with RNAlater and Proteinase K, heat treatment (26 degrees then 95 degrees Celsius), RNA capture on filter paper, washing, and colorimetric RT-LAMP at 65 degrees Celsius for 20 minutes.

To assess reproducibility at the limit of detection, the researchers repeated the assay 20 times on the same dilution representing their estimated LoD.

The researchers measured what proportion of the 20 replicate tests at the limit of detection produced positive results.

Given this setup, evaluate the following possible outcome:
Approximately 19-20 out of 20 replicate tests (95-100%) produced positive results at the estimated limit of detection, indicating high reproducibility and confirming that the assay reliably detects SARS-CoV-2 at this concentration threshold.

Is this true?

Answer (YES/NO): YES